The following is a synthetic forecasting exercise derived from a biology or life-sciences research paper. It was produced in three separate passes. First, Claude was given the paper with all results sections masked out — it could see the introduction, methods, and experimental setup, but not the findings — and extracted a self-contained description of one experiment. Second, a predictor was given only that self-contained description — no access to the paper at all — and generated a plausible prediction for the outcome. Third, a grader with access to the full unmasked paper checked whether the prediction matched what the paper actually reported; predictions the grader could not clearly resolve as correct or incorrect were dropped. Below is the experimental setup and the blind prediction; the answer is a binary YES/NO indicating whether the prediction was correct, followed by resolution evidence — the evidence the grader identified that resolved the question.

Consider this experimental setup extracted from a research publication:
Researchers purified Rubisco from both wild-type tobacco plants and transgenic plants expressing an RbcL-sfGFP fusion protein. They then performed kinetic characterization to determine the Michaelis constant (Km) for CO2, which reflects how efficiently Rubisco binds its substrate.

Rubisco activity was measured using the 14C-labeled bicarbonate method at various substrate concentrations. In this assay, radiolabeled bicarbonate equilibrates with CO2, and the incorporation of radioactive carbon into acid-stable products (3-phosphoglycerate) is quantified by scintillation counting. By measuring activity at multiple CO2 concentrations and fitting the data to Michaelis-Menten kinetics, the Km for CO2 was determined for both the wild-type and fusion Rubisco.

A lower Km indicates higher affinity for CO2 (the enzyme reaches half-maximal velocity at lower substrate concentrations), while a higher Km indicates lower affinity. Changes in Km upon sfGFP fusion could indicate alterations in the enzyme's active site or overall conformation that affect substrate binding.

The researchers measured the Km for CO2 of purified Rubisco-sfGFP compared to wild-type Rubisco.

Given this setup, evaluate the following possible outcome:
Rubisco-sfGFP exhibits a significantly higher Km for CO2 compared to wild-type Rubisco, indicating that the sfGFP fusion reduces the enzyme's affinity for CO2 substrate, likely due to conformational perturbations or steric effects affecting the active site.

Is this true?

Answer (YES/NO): NO